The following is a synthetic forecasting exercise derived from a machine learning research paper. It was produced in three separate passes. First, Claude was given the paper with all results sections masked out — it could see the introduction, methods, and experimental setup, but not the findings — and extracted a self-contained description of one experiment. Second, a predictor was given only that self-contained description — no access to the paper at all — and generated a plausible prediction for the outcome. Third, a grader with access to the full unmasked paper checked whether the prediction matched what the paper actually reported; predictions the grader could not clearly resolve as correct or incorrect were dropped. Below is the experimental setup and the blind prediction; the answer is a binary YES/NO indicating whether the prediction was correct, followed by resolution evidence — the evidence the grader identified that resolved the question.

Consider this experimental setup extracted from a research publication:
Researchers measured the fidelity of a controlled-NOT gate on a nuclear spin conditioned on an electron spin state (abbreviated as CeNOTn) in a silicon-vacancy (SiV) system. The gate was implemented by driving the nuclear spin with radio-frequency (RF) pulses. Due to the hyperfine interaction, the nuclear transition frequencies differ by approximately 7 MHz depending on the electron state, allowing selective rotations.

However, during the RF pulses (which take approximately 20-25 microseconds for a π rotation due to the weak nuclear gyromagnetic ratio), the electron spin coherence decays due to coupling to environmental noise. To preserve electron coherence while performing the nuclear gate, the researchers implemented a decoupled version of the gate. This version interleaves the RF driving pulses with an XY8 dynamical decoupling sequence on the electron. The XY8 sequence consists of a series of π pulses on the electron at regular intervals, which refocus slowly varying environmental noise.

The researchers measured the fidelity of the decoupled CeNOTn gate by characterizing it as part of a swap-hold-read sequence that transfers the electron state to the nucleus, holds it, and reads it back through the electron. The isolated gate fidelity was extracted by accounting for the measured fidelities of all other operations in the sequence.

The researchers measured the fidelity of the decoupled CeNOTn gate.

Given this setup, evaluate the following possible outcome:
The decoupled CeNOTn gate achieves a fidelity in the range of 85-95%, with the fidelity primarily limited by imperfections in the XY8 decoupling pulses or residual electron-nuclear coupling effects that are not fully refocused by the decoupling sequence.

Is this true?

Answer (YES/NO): NO